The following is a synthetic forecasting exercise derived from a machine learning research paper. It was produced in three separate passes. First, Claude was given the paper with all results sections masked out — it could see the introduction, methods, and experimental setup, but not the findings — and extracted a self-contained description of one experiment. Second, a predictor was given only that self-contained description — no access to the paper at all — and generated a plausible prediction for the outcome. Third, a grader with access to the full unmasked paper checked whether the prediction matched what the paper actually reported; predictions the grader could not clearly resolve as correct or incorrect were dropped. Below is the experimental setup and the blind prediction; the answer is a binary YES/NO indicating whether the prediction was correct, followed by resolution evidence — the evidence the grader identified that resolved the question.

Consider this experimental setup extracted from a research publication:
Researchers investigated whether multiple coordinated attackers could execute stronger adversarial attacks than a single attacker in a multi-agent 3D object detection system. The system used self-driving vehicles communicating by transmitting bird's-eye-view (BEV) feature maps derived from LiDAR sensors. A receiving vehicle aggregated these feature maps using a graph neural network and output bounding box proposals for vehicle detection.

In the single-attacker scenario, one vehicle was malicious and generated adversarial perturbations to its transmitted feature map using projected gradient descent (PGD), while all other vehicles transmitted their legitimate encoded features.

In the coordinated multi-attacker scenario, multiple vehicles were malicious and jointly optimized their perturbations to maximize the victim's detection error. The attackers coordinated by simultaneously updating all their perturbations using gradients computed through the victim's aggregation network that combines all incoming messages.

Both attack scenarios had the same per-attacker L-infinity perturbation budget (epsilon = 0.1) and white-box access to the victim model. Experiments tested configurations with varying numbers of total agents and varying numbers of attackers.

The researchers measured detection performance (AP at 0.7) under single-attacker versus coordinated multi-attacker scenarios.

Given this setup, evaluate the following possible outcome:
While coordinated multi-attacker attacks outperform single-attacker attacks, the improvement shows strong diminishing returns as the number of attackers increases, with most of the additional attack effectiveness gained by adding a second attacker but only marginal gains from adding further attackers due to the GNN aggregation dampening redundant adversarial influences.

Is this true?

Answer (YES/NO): NO